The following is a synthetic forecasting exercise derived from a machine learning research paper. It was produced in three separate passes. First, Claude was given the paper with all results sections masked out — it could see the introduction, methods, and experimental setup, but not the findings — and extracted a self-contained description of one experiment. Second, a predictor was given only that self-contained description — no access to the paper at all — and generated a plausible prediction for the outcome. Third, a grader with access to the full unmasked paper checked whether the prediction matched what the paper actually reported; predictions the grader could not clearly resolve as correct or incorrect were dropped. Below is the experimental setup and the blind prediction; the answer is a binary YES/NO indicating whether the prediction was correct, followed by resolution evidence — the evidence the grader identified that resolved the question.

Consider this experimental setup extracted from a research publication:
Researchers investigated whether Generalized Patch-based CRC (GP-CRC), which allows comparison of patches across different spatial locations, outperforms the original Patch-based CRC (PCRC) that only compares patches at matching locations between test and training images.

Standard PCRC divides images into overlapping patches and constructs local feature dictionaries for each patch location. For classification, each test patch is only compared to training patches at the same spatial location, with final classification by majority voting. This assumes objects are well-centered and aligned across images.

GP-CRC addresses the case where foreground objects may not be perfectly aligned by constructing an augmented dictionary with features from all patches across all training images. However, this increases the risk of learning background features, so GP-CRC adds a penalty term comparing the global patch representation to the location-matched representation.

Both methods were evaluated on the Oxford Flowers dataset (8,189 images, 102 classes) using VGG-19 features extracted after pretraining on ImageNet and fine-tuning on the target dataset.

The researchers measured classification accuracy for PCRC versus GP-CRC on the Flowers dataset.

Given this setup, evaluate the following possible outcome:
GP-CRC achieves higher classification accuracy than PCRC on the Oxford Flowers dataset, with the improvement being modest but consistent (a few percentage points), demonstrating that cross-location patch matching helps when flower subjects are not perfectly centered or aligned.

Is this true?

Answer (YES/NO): YES